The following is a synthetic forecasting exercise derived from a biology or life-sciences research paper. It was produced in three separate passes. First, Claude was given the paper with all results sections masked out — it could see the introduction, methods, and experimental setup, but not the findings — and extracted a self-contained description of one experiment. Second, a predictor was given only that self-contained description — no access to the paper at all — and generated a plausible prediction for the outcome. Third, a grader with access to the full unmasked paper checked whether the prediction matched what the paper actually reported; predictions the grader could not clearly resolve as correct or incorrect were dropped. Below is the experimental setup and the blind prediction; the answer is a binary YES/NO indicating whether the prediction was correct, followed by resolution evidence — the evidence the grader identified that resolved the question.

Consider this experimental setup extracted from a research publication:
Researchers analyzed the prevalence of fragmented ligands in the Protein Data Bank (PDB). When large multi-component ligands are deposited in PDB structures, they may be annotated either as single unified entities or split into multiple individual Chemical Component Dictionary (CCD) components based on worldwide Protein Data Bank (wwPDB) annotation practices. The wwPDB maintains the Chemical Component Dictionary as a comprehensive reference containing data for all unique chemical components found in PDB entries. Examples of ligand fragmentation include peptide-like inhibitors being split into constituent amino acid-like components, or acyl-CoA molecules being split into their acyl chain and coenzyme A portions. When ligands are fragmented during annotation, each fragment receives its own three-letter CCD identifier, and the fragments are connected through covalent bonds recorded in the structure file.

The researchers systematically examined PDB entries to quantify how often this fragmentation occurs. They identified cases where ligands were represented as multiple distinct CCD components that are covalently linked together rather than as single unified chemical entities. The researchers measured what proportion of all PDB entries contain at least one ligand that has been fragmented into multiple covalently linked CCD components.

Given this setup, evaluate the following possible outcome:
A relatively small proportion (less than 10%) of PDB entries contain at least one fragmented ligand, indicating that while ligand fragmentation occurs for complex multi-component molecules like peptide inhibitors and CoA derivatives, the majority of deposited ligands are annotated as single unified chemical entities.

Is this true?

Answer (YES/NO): YES